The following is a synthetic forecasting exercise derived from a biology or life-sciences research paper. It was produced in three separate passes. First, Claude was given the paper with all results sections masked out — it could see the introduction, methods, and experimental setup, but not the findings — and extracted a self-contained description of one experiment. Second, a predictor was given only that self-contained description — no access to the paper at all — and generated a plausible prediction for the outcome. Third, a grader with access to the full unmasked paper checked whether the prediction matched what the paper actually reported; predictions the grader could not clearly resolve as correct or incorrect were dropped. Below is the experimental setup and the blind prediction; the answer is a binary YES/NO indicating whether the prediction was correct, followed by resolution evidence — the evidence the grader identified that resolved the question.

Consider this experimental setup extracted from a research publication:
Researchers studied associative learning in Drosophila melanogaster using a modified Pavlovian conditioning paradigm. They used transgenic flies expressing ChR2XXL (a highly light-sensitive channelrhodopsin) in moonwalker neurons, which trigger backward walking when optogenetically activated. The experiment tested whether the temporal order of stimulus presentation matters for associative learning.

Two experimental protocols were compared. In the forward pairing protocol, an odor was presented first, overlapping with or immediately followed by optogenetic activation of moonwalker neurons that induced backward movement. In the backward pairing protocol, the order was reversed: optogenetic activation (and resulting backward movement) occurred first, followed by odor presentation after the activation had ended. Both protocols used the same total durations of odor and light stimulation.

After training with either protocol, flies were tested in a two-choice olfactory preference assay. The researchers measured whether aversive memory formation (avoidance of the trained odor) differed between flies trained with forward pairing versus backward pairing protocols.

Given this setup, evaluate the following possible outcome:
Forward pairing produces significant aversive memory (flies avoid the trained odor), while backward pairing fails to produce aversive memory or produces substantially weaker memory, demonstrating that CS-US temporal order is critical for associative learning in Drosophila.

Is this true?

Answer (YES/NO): NO